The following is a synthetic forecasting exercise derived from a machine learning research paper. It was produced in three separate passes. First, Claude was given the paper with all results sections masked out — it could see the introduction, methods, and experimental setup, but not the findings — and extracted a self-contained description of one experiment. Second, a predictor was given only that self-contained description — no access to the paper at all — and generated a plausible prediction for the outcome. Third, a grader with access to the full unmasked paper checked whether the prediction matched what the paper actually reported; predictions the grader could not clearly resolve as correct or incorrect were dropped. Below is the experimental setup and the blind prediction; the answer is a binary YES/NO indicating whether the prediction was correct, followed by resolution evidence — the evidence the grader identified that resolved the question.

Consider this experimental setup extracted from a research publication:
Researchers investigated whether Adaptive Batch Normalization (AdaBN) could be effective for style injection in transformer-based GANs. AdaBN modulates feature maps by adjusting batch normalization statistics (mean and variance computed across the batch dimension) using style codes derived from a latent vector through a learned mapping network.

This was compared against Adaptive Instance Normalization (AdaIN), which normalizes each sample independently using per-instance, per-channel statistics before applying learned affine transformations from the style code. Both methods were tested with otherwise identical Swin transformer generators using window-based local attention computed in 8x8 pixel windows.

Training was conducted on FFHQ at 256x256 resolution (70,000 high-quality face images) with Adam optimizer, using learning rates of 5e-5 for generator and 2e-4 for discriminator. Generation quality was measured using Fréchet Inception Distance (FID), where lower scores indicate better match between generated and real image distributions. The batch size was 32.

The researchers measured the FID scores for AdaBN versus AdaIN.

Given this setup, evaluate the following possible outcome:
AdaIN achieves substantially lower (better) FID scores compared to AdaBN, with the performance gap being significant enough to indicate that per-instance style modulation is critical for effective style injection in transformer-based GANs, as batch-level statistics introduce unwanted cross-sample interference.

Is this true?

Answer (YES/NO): YES